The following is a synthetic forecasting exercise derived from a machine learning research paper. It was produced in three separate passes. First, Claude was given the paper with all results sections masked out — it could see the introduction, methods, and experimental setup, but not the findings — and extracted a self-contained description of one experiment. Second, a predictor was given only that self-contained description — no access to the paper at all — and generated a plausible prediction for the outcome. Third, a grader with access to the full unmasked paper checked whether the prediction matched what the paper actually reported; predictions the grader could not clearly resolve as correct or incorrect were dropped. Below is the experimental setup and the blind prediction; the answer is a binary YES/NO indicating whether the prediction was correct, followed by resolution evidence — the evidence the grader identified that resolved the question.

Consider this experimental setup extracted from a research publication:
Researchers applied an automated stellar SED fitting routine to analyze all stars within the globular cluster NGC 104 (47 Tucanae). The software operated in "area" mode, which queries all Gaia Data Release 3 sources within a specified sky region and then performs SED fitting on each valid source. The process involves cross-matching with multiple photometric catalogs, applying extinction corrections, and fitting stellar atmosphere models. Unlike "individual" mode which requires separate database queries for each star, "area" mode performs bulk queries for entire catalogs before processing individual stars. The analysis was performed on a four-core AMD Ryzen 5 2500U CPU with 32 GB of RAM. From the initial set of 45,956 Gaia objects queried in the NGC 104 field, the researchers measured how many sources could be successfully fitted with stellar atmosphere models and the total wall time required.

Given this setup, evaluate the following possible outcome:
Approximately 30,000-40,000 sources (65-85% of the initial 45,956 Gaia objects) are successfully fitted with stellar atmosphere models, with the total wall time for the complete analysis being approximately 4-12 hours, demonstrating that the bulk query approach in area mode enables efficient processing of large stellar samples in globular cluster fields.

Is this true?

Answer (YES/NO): NO